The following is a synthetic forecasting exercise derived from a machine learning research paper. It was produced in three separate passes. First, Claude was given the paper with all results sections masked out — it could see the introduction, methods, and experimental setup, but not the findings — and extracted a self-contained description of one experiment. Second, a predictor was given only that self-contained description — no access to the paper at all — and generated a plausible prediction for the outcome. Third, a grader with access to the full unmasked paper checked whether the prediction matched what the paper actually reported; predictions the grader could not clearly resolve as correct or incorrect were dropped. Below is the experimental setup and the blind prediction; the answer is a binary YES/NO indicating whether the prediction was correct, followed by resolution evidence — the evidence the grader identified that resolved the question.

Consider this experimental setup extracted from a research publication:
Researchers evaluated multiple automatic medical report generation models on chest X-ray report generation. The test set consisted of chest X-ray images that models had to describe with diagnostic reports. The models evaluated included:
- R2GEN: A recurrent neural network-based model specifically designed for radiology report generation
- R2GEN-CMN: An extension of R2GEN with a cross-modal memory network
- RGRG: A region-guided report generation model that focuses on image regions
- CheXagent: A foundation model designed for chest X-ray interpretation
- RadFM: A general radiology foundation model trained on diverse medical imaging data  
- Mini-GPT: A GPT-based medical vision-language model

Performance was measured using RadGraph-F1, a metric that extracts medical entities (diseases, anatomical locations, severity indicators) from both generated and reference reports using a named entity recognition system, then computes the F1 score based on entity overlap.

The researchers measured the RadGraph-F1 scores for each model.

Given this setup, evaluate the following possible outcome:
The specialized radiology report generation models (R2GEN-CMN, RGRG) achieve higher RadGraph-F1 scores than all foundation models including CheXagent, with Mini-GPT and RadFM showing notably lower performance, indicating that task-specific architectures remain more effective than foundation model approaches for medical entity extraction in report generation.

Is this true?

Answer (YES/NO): NO